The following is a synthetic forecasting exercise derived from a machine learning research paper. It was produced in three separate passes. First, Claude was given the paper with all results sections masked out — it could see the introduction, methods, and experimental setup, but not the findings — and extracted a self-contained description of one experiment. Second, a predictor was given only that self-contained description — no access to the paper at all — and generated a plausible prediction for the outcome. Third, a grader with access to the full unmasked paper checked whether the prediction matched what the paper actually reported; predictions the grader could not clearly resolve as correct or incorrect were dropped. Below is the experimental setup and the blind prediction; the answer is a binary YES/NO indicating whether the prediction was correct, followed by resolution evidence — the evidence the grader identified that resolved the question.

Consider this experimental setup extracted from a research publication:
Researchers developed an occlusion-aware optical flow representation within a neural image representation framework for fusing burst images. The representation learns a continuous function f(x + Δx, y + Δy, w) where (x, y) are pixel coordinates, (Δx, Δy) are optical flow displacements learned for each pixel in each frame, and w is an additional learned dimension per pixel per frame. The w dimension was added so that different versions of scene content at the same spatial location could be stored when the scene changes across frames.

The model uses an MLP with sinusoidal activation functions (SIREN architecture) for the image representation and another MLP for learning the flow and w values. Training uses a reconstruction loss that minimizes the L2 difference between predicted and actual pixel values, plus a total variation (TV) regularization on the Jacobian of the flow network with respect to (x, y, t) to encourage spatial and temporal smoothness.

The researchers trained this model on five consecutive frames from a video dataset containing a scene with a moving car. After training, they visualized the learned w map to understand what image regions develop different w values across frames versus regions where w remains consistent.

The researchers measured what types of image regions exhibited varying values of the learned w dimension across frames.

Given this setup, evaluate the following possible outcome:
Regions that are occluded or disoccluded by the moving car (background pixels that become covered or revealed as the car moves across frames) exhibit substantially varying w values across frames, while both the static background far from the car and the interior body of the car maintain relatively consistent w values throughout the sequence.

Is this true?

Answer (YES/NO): NO